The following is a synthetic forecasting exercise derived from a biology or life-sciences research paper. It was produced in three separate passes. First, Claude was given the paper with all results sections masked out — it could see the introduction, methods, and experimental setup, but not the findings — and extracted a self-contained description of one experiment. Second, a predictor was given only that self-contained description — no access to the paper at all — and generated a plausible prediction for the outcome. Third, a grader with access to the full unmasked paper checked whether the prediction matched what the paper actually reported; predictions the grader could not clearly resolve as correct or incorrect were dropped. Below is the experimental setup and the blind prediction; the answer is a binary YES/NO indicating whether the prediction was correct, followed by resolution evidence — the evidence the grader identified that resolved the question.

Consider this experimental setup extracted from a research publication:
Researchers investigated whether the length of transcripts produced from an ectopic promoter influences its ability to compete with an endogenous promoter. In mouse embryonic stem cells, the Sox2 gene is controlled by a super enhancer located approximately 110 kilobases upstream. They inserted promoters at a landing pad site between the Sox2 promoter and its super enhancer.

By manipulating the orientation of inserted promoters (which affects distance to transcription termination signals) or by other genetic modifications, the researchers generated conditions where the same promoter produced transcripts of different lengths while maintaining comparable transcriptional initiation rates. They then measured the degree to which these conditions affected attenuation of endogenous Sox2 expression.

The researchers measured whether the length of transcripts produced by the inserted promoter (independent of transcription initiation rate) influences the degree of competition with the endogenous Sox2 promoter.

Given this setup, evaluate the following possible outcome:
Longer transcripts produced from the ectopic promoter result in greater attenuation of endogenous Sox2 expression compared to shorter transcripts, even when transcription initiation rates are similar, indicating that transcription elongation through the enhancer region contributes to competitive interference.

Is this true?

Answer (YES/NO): NO